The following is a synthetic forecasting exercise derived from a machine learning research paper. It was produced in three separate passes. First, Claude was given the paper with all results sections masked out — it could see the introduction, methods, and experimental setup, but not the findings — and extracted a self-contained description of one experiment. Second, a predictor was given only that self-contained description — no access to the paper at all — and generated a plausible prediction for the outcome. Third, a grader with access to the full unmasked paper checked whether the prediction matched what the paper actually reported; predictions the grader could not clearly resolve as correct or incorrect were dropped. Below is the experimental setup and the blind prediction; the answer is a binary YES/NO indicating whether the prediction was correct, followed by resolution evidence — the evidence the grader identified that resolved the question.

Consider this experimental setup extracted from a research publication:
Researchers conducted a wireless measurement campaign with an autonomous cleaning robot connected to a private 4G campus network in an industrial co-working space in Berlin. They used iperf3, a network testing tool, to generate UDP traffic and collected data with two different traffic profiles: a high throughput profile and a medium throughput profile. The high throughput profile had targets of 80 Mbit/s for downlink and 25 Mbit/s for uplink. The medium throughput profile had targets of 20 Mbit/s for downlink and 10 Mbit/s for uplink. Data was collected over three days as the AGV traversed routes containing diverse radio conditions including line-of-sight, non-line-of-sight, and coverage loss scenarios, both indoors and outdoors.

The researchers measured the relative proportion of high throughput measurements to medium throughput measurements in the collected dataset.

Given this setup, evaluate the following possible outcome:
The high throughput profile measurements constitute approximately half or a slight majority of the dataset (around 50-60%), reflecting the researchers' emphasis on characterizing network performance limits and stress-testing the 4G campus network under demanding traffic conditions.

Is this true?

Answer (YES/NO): NO